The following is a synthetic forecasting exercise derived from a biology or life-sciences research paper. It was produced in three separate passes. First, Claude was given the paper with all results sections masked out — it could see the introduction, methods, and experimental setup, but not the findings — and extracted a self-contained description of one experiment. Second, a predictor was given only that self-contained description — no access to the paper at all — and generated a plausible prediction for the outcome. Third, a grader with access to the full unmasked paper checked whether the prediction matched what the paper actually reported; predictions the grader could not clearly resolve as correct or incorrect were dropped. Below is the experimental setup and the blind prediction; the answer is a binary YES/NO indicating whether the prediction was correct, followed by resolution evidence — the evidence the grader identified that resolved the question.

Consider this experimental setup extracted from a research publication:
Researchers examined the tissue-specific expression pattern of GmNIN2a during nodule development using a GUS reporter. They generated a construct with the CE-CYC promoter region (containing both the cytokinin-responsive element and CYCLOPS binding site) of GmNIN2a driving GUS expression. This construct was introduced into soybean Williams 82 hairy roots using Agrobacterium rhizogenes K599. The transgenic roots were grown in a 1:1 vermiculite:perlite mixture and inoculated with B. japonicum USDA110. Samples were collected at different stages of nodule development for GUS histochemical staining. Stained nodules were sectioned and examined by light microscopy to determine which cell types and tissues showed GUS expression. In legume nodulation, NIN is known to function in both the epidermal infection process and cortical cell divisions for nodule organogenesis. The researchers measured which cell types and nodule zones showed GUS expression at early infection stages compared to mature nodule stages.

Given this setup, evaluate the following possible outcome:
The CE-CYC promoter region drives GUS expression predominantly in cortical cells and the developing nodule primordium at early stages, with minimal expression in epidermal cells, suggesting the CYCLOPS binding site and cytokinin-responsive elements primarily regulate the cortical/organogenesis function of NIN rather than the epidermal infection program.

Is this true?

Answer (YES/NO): NO